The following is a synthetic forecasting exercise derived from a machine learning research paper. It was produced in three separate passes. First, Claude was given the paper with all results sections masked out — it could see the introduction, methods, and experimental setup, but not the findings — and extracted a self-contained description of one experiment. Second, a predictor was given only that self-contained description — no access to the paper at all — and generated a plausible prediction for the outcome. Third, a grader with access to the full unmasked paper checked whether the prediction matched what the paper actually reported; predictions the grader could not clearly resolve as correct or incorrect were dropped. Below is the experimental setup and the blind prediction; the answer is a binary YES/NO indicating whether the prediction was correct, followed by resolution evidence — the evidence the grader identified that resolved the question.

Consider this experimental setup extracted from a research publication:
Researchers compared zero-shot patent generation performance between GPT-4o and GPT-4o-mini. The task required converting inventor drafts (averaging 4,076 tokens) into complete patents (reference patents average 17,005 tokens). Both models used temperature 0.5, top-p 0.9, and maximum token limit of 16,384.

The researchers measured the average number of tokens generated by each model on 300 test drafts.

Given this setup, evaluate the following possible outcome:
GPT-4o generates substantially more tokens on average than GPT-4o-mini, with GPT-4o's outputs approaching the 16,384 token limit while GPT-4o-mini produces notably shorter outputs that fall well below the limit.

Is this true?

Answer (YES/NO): NO